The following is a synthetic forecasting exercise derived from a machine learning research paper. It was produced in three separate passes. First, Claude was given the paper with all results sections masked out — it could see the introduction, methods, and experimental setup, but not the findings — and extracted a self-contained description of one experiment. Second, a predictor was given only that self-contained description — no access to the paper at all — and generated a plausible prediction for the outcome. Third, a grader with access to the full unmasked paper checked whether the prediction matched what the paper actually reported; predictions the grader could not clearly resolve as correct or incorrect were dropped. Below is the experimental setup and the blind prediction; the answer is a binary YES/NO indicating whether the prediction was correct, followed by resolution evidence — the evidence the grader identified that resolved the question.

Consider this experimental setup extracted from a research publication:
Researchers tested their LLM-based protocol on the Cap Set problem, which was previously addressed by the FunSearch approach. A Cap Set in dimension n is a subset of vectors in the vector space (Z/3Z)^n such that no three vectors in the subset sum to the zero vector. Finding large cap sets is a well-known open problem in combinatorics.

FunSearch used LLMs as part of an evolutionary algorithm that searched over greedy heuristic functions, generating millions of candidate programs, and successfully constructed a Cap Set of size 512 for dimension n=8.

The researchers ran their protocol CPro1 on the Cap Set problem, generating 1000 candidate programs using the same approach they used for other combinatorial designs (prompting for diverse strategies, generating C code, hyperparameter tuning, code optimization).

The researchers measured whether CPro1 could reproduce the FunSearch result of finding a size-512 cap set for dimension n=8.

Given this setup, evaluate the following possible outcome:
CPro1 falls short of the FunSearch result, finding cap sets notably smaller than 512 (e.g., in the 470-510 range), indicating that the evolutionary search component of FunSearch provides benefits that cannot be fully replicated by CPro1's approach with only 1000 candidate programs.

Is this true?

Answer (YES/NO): NO